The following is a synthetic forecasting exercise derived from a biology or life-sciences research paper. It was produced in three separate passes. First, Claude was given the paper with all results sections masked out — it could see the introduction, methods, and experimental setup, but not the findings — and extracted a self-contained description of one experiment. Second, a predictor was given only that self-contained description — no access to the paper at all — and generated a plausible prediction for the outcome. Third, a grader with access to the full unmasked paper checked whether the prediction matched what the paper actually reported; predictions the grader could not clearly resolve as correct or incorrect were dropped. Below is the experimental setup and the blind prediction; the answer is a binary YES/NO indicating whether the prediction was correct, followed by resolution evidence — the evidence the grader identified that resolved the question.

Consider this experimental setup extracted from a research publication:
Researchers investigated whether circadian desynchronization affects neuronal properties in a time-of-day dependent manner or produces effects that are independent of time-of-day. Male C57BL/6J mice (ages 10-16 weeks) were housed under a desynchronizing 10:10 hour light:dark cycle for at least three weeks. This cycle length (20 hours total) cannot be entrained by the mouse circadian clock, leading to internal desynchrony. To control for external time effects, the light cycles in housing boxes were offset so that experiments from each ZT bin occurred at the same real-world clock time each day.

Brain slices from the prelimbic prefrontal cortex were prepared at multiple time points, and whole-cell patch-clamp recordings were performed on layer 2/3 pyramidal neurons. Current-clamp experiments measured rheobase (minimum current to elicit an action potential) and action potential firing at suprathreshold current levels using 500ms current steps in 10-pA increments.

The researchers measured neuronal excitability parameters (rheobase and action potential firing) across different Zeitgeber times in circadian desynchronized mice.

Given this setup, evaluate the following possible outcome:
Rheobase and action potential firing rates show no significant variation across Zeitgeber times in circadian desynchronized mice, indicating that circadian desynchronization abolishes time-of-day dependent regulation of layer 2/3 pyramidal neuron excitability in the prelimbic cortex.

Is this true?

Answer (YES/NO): YES